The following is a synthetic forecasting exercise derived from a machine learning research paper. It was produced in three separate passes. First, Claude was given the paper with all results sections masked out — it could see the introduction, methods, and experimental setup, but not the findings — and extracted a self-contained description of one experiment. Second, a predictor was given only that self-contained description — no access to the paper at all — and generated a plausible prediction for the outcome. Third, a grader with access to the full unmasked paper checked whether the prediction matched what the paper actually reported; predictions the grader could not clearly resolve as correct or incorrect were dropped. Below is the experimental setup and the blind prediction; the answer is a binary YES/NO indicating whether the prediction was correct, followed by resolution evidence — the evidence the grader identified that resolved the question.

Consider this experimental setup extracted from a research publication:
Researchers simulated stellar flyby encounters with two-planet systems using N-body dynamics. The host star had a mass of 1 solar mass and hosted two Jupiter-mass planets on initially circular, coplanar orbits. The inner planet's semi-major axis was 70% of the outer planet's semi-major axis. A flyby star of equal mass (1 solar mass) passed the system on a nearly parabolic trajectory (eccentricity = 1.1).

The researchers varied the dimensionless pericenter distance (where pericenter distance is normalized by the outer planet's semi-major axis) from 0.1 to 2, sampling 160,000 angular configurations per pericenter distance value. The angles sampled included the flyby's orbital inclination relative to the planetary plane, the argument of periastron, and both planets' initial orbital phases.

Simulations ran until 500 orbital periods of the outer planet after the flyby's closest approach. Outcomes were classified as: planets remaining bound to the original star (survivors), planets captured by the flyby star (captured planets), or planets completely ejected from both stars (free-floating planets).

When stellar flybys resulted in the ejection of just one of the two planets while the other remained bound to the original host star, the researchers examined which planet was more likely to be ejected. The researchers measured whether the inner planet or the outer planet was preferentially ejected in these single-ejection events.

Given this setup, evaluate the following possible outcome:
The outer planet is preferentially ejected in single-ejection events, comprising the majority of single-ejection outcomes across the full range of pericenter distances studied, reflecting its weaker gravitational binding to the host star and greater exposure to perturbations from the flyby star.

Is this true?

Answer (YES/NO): YES